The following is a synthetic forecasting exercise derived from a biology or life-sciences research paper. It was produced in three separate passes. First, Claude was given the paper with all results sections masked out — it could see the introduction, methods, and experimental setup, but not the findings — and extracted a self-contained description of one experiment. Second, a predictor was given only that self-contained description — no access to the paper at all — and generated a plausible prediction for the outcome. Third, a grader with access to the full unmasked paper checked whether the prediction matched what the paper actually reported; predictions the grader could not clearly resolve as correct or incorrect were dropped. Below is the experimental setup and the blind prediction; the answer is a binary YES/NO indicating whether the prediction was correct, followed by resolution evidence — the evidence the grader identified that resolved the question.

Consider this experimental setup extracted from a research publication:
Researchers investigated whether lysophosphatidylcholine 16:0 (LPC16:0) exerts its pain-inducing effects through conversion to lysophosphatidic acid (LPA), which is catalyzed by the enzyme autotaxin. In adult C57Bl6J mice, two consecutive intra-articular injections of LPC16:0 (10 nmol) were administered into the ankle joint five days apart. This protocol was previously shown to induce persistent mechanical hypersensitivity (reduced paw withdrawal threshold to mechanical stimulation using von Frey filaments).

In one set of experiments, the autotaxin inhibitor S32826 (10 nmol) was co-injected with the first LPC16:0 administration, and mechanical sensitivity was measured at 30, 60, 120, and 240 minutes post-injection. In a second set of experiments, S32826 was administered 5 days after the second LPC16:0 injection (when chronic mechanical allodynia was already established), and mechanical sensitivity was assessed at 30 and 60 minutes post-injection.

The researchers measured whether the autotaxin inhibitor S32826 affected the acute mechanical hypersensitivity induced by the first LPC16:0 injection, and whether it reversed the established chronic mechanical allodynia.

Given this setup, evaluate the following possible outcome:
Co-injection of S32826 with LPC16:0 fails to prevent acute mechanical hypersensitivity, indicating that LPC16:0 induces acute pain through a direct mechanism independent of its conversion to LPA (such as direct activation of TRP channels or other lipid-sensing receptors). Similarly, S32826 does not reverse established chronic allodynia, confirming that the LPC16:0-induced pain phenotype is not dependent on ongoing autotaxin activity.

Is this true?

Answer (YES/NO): YES